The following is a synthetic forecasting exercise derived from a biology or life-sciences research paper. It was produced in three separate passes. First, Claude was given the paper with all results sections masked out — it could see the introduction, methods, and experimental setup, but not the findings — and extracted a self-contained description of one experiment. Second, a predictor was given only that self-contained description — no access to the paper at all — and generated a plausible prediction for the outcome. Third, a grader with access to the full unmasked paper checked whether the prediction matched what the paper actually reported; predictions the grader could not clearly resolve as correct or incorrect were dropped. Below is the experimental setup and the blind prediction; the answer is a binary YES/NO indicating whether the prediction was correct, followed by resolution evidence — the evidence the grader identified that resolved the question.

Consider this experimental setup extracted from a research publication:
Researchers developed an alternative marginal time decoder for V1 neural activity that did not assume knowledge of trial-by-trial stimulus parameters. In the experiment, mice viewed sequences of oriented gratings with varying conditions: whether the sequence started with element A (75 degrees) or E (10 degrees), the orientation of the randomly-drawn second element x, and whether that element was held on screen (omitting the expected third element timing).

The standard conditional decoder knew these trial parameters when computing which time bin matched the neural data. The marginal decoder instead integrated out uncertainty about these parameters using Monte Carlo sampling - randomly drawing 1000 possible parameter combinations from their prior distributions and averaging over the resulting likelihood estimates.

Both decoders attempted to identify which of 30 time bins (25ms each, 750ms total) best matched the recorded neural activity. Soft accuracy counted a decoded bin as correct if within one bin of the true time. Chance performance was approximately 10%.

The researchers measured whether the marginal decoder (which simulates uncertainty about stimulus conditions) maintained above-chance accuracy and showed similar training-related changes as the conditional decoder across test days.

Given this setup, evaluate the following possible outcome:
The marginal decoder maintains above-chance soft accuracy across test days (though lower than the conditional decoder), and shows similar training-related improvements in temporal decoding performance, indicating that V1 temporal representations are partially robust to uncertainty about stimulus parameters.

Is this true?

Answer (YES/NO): YES